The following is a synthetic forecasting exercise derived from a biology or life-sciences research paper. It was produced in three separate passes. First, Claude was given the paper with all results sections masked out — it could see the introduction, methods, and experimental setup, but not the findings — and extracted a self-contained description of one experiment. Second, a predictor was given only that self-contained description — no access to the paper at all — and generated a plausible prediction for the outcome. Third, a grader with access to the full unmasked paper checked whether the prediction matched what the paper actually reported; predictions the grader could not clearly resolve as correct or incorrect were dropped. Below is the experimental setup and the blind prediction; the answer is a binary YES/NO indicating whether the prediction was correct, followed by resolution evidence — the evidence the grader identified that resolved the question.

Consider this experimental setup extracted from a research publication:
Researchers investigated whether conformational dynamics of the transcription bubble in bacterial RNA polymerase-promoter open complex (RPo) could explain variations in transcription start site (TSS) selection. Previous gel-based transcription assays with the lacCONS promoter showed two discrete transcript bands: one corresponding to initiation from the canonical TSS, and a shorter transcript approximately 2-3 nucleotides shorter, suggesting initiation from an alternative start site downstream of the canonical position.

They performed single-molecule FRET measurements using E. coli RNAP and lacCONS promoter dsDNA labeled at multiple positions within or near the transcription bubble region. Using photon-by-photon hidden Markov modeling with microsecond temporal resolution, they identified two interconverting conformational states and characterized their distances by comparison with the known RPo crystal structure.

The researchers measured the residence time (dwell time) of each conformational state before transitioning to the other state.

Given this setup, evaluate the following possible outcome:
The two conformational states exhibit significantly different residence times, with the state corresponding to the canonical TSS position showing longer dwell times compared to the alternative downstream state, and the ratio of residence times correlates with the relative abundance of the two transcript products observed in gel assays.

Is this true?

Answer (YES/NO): NO